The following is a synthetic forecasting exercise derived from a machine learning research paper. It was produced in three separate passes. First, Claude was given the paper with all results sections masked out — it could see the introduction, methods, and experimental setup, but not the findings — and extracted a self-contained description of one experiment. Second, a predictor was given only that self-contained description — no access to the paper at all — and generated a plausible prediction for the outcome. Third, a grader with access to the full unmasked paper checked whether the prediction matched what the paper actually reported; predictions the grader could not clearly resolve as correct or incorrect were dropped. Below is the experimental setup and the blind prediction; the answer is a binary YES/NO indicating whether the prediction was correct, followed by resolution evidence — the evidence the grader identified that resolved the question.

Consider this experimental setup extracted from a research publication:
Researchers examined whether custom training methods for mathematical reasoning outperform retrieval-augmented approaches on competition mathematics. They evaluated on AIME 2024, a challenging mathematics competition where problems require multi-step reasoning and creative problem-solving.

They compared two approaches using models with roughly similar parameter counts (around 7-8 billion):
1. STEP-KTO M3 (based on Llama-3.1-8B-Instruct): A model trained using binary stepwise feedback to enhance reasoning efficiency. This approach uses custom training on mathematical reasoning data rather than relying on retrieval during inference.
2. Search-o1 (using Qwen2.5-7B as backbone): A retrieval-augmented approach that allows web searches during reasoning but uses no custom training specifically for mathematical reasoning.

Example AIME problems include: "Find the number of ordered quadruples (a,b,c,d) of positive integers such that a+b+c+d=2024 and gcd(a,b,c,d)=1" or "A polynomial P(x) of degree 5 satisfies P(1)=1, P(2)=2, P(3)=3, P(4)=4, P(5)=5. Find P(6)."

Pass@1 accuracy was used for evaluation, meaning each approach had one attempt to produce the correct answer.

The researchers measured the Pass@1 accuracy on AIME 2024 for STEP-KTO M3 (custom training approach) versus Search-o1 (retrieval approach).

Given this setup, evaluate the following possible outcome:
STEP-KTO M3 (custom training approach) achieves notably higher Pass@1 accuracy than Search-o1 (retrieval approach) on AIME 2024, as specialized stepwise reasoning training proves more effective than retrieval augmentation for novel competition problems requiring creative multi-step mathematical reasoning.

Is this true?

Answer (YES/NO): YES